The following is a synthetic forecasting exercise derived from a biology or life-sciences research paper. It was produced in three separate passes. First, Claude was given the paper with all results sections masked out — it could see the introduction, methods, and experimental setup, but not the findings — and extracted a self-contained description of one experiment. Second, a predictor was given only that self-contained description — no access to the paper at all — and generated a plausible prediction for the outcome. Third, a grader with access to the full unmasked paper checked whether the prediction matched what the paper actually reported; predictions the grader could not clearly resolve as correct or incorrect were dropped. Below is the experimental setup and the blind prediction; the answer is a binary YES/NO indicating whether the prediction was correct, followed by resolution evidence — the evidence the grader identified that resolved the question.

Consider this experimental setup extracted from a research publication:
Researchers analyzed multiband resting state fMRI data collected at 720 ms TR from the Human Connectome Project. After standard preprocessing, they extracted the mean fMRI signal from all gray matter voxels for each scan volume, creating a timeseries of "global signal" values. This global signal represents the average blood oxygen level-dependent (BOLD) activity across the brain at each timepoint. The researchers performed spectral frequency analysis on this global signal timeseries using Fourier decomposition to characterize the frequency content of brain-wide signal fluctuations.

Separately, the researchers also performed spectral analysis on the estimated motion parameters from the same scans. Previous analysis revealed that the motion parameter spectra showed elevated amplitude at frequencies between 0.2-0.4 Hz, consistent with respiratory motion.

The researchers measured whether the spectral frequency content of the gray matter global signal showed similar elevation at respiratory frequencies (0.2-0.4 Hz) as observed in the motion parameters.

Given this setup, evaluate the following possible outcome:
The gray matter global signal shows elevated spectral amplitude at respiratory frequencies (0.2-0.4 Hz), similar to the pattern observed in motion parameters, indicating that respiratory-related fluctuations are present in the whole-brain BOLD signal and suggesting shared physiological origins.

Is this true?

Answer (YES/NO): YES